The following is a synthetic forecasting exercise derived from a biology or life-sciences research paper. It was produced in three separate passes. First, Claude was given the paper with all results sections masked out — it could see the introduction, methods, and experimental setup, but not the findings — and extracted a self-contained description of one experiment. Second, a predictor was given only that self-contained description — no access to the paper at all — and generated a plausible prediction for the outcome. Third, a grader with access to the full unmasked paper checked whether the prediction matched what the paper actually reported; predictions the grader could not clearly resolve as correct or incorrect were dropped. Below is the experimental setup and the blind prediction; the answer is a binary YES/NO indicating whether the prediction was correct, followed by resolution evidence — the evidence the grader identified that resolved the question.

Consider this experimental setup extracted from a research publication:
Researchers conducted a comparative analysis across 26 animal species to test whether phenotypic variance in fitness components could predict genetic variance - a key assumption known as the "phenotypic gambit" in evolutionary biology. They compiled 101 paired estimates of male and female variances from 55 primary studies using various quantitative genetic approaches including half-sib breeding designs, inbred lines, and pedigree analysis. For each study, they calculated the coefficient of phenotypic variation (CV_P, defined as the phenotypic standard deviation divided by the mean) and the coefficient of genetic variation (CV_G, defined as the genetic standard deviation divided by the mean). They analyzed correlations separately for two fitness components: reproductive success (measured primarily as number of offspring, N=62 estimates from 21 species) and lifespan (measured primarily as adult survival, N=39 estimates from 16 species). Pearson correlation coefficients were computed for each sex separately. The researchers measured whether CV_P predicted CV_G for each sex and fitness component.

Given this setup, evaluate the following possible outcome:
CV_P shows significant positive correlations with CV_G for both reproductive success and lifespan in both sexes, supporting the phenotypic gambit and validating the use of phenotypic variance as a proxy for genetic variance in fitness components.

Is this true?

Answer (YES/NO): NO